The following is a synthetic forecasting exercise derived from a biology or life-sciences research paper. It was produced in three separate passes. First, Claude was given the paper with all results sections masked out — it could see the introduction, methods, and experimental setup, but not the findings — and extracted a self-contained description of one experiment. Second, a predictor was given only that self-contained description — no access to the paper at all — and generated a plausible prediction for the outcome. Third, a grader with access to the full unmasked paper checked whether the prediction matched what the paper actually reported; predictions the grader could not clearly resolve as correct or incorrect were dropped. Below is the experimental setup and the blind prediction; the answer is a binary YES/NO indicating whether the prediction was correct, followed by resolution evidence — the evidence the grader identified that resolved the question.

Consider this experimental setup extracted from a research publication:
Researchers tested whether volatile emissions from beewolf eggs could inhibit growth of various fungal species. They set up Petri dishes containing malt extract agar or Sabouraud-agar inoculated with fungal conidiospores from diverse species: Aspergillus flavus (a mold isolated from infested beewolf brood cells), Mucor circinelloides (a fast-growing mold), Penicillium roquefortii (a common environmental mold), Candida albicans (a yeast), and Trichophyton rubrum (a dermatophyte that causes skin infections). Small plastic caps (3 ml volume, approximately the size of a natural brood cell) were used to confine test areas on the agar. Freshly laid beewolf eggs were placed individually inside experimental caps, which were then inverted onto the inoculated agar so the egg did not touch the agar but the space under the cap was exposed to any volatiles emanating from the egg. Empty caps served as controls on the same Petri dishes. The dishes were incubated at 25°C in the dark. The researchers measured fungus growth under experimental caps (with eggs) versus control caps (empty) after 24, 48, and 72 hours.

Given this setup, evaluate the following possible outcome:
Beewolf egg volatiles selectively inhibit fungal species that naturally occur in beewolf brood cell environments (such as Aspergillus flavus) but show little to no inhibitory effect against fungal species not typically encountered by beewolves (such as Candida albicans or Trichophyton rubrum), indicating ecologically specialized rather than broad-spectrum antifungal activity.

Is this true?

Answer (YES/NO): NO